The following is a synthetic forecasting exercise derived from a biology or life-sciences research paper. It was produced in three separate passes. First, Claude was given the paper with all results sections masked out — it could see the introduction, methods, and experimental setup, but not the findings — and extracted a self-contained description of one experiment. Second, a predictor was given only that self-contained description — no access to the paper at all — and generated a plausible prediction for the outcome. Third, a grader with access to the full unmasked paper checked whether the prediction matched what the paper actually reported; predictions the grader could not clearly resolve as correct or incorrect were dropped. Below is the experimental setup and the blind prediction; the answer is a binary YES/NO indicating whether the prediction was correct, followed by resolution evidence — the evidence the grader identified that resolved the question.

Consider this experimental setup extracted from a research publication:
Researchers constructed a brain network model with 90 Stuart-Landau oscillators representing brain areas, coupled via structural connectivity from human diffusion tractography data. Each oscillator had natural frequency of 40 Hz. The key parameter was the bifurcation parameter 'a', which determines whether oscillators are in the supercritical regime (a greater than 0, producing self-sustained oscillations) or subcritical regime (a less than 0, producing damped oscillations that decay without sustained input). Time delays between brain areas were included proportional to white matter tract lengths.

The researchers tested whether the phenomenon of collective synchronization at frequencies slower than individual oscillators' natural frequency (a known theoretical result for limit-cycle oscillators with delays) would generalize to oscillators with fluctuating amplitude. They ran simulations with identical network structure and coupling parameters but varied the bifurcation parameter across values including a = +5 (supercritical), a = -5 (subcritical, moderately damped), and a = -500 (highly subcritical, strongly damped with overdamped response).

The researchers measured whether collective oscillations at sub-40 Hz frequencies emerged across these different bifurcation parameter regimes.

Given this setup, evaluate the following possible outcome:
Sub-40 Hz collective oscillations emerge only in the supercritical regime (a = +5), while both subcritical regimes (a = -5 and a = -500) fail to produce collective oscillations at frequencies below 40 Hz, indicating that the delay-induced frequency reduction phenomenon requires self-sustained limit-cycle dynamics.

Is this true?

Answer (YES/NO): NO